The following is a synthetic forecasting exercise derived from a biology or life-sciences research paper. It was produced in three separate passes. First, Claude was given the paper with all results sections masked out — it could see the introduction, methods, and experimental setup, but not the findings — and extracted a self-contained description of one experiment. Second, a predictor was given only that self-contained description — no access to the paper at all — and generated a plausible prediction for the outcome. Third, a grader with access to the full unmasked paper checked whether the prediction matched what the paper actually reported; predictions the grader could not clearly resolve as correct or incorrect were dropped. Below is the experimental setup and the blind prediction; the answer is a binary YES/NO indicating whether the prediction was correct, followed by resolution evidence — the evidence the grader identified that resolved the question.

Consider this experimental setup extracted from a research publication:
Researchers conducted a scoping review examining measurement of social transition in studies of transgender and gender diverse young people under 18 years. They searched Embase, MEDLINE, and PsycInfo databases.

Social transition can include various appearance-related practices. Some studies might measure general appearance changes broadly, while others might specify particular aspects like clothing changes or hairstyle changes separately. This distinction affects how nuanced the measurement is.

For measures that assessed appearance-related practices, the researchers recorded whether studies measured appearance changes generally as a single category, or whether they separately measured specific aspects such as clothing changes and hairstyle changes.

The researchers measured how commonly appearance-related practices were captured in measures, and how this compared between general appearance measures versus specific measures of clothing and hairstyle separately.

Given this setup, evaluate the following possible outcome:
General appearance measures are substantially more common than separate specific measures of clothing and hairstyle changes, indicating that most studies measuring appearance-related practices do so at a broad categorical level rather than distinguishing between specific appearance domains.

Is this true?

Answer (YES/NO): YES